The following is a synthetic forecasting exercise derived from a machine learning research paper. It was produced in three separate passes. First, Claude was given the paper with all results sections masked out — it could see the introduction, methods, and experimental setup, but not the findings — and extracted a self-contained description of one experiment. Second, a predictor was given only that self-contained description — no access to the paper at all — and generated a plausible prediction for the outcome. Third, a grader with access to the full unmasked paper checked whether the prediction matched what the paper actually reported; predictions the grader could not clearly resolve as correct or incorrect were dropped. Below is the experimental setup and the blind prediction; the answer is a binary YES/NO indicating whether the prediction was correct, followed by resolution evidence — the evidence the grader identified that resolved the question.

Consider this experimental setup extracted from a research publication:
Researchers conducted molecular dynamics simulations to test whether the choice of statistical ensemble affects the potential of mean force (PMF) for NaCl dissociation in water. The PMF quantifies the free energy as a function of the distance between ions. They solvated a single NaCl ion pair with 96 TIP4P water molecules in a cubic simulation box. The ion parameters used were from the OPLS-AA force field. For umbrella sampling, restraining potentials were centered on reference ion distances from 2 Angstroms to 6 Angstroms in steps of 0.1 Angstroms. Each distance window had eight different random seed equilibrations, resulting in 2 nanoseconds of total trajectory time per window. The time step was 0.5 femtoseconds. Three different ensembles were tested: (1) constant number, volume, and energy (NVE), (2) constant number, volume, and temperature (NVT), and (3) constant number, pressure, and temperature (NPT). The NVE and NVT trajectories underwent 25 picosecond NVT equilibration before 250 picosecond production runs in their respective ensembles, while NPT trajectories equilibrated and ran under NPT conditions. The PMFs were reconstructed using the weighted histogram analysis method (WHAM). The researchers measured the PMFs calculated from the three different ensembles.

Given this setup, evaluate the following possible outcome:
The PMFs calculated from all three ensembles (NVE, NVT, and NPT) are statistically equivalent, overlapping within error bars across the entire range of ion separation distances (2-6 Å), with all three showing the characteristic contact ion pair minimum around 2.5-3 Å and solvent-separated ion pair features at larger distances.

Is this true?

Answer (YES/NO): YES